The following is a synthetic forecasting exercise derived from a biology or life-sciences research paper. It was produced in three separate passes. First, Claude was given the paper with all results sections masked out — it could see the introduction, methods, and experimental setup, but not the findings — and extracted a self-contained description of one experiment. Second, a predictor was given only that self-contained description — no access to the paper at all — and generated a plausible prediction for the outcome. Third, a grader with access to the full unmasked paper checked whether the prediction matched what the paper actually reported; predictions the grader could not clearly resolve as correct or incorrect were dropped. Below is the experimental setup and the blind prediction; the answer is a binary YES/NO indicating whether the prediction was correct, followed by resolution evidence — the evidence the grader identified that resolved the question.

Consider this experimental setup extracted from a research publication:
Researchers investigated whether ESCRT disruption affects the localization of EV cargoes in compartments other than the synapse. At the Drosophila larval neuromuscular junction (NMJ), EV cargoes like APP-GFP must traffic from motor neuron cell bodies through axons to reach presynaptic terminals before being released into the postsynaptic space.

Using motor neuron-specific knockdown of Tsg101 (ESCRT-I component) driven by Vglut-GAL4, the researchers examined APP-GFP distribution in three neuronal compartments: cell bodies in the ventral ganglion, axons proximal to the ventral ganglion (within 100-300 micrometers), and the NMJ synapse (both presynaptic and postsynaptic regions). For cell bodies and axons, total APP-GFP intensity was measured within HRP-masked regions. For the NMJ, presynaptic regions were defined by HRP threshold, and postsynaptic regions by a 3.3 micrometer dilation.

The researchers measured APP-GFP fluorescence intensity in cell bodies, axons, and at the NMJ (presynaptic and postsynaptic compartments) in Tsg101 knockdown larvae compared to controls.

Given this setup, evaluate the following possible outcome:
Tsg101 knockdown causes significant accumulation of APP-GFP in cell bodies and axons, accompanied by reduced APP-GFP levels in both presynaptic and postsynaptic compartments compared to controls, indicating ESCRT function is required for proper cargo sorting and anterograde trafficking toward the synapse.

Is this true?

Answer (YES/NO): NO